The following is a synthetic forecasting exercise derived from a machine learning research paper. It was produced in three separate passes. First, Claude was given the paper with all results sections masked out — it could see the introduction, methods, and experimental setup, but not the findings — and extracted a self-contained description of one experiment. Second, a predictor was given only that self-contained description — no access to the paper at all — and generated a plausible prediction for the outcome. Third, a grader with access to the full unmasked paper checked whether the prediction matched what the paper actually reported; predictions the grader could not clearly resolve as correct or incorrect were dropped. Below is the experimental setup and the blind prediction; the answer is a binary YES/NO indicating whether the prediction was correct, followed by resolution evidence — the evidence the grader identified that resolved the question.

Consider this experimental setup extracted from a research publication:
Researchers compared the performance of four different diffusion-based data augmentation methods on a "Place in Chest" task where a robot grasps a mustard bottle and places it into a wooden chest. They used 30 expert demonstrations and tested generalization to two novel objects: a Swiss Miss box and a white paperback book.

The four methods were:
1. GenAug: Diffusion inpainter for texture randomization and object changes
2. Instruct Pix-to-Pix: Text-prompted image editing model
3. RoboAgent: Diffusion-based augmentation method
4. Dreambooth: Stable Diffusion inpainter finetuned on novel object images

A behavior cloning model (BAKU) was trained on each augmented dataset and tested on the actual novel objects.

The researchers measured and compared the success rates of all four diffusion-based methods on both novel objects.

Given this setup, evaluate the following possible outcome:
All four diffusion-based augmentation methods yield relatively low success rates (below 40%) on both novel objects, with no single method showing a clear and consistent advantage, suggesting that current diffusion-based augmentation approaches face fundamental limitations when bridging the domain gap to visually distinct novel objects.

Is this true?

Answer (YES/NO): NO